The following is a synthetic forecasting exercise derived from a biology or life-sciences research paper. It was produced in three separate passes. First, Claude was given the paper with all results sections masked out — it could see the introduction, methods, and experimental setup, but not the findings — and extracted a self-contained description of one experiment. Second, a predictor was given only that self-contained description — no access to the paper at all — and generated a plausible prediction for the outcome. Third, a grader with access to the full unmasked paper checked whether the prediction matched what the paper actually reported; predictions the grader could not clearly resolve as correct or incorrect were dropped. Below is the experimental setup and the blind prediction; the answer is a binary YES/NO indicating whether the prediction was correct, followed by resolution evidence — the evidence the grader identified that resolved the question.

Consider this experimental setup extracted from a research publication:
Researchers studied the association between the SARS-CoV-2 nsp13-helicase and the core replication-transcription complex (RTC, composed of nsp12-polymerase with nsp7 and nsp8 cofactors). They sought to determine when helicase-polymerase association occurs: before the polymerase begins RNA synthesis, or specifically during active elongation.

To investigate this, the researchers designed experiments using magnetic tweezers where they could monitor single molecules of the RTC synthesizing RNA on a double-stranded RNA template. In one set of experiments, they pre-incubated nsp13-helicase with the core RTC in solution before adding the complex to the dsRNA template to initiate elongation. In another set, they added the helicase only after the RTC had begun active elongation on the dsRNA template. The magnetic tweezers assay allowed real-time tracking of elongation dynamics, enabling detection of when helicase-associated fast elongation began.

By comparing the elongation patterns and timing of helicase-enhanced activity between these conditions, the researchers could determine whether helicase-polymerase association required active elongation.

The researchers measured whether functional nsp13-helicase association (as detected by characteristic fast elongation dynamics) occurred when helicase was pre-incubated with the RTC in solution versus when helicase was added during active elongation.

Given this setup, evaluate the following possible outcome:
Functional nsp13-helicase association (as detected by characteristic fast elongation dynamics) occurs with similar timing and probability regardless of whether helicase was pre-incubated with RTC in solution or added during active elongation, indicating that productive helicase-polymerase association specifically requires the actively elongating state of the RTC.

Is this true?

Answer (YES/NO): YES